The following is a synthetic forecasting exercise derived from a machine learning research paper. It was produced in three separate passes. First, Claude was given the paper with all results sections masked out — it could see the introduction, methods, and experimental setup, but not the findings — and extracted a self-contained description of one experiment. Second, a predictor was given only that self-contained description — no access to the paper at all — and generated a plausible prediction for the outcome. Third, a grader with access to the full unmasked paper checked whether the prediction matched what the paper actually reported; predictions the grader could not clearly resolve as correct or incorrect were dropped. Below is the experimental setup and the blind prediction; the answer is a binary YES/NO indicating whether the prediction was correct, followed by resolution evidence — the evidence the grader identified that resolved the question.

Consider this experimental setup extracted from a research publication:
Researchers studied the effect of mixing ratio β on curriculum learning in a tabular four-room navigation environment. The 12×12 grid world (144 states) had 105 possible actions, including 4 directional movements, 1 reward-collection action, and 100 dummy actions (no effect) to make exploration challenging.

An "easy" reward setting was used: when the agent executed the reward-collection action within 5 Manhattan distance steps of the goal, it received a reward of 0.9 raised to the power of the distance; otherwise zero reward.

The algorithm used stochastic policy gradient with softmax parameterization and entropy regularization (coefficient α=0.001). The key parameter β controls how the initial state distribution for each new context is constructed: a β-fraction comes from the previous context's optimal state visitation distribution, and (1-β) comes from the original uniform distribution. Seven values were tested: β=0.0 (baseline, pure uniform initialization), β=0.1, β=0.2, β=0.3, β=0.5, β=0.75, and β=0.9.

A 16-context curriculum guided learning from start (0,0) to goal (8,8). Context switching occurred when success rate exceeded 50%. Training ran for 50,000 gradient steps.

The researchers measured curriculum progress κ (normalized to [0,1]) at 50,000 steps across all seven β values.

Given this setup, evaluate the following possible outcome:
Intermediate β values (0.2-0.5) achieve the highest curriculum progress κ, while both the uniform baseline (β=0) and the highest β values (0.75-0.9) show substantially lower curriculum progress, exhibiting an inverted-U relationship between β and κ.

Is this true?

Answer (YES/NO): NO